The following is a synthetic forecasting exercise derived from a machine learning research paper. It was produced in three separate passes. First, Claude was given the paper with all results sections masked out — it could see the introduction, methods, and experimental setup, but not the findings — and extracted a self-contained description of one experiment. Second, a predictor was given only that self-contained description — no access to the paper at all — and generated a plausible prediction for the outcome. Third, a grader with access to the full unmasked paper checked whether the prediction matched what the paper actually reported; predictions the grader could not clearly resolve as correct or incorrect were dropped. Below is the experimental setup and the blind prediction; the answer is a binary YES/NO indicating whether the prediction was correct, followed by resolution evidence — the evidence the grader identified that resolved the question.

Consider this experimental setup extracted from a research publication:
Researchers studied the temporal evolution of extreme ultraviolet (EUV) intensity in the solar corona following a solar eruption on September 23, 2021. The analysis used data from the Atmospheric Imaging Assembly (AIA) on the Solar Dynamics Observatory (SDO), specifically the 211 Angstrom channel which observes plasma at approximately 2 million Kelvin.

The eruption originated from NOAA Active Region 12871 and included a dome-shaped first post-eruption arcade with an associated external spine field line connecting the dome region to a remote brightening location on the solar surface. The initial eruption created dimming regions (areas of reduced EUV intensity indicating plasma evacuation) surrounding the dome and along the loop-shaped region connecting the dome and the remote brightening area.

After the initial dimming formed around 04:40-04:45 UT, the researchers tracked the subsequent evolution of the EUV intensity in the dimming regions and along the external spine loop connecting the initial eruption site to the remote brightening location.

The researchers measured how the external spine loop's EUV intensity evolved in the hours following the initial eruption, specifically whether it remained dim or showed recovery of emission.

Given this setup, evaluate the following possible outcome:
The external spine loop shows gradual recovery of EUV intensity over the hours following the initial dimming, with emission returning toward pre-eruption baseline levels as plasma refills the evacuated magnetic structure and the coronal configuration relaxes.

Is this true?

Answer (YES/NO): YES